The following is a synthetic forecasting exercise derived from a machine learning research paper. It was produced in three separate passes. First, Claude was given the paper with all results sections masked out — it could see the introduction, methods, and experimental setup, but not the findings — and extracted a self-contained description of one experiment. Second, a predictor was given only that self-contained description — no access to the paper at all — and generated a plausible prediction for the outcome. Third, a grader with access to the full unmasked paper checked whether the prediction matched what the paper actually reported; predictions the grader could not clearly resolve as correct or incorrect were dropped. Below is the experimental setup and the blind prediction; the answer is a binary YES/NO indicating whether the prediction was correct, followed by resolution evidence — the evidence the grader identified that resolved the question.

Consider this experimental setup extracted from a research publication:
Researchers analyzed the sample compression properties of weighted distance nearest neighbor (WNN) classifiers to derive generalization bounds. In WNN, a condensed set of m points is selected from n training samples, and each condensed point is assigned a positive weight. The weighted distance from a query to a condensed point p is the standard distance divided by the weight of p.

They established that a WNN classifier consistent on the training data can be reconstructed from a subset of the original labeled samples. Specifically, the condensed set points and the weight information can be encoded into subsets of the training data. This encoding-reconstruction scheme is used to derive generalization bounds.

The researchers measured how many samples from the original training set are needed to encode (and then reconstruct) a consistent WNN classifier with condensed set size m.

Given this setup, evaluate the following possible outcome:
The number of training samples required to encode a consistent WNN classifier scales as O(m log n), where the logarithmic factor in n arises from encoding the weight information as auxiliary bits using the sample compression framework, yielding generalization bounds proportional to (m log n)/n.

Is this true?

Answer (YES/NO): NO